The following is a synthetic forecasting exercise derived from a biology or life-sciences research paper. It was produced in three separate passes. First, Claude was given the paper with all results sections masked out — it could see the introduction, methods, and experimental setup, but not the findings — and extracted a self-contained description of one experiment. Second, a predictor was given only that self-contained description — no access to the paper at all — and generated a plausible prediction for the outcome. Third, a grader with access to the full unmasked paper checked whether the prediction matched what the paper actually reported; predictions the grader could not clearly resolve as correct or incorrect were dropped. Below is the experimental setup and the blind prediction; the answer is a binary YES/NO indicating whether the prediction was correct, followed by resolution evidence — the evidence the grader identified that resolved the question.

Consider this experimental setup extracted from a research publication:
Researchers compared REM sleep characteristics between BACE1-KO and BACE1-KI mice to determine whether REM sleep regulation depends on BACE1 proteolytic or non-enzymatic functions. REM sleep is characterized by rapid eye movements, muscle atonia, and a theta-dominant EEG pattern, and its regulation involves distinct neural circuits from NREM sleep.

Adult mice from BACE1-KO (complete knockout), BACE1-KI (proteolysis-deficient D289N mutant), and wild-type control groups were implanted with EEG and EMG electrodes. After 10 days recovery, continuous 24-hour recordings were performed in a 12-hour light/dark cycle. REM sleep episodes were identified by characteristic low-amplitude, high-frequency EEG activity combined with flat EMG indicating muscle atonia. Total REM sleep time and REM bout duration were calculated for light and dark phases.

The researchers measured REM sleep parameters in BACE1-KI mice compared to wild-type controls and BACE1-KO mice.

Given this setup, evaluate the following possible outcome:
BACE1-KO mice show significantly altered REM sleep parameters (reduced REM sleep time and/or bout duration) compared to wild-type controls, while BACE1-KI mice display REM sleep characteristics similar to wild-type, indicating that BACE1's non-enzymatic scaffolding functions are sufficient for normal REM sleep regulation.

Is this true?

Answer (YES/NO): NO